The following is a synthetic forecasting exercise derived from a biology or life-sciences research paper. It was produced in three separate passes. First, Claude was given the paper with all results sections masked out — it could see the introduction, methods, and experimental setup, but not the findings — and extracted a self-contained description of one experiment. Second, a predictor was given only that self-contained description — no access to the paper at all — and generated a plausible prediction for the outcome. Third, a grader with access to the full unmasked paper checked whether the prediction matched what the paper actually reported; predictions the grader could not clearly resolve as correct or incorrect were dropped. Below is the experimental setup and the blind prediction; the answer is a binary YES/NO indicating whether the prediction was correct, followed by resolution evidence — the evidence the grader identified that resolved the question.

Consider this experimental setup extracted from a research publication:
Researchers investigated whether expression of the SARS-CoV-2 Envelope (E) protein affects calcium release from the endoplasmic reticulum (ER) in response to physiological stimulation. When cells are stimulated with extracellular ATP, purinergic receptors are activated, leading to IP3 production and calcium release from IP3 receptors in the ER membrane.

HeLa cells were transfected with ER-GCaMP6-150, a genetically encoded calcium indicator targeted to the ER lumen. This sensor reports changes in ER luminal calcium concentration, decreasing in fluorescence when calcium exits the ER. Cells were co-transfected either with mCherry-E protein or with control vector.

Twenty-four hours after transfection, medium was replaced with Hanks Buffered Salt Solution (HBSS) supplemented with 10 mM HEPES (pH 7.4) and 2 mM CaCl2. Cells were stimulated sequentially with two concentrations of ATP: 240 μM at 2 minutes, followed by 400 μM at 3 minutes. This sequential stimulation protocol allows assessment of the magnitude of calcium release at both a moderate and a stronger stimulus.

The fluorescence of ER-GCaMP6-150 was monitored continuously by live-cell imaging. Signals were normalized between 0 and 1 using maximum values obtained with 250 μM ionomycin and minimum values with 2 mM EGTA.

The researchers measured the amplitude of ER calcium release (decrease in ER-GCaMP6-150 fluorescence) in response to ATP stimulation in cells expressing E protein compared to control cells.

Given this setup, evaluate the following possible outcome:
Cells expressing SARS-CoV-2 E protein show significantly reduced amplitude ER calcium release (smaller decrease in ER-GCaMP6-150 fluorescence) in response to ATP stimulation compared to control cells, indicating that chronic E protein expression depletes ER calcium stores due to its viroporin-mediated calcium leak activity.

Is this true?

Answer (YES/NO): NO